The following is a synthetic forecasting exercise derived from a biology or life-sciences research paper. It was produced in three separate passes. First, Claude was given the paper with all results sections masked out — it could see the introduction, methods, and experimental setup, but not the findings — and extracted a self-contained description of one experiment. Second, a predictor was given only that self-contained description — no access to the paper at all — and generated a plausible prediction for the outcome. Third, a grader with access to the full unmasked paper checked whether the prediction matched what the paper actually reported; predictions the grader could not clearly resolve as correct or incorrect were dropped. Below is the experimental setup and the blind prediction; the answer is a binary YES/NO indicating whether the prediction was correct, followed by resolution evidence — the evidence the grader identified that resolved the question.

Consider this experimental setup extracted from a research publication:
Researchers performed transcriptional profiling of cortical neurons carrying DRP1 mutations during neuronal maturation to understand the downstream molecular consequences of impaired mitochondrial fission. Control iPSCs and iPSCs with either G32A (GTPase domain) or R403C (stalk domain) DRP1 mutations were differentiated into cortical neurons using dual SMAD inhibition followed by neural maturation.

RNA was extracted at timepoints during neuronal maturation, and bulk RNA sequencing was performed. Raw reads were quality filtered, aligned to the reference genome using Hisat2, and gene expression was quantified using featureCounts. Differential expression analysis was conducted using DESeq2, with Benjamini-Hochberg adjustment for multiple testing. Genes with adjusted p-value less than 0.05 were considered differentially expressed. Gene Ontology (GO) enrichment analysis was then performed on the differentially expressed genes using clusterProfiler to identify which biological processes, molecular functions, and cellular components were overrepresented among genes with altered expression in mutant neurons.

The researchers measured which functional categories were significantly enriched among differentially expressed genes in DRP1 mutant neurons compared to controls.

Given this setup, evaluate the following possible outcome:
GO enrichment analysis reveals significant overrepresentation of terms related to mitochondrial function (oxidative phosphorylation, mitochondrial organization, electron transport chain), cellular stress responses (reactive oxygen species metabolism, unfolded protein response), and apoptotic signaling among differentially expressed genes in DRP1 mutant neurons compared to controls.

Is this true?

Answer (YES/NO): NO